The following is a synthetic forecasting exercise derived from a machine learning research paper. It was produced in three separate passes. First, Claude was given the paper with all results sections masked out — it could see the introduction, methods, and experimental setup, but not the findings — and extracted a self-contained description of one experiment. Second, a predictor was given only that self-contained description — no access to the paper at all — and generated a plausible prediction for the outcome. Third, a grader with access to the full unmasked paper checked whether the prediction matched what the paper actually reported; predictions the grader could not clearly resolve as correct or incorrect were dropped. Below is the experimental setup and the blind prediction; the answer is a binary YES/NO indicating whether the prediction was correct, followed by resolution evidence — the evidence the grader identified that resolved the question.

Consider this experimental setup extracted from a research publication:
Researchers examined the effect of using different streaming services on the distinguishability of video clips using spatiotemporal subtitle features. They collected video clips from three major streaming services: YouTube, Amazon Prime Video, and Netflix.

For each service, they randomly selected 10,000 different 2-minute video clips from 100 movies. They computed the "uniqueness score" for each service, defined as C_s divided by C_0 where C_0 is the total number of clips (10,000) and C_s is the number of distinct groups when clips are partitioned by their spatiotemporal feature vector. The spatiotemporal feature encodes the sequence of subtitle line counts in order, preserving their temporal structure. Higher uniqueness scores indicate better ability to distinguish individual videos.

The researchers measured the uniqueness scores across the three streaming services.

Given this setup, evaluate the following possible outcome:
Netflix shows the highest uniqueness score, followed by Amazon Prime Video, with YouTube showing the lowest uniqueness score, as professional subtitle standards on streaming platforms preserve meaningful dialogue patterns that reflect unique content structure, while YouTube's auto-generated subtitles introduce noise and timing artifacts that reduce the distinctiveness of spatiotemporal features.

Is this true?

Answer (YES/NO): NO